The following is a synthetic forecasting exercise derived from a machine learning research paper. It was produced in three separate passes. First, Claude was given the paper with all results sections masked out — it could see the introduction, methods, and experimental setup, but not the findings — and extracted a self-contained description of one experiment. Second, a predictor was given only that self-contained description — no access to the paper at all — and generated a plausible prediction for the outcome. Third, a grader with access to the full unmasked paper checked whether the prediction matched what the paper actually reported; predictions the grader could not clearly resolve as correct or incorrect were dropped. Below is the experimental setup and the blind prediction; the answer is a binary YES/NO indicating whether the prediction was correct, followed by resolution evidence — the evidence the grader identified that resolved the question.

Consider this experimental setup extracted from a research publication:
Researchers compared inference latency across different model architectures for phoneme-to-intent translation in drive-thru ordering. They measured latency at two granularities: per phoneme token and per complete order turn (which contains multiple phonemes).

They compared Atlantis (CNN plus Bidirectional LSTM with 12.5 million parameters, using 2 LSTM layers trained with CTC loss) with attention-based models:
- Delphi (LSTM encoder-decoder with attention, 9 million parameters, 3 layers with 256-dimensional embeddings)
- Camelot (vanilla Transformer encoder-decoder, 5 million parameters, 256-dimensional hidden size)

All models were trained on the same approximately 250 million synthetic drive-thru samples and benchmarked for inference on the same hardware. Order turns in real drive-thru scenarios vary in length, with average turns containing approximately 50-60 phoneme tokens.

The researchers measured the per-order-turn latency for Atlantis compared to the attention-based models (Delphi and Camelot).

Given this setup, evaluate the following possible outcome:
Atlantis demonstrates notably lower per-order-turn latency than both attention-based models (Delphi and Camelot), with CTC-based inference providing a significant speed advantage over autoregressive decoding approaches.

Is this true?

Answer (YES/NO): NO